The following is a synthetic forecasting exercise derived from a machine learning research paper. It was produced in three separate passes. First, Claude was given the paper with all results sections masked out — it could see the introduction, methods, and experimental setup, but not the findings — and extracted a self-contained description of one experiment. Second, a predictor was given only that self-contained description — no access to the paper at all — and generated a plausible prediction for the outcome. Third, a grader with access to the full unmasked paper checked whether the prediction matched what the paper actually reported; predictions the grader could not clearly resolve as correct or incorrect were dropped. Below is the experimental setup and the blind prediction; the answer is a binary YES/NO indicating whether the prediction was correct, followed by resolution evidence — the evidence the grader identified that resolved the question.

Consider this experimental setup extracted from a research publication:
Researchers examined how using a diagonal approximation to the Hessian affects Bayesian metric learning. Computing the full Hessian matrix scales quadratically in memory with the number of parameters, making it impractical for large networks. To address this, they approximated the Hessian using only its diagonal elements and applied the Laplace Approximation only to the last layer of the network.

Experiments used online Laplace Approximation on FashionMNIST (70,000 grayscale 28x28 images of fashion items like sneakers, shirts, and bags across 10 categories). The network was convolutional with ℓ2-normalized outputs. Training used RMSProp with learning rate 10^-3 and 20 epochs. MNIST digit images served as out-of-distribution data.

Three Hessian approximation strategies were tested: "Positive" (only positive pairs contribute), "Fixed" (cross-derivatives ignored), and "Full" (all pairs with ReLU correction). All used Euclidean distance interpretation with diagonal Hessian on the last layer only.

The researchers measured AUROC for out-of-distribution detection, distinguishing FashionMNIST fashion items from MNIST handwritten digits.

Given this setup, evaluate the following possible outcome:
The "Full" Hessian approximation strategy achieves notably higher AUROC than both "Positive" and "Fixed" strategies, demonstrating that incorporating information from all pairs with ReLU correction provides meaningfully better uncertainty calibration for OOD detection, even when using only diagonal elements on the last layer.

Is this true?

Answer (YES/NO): NO